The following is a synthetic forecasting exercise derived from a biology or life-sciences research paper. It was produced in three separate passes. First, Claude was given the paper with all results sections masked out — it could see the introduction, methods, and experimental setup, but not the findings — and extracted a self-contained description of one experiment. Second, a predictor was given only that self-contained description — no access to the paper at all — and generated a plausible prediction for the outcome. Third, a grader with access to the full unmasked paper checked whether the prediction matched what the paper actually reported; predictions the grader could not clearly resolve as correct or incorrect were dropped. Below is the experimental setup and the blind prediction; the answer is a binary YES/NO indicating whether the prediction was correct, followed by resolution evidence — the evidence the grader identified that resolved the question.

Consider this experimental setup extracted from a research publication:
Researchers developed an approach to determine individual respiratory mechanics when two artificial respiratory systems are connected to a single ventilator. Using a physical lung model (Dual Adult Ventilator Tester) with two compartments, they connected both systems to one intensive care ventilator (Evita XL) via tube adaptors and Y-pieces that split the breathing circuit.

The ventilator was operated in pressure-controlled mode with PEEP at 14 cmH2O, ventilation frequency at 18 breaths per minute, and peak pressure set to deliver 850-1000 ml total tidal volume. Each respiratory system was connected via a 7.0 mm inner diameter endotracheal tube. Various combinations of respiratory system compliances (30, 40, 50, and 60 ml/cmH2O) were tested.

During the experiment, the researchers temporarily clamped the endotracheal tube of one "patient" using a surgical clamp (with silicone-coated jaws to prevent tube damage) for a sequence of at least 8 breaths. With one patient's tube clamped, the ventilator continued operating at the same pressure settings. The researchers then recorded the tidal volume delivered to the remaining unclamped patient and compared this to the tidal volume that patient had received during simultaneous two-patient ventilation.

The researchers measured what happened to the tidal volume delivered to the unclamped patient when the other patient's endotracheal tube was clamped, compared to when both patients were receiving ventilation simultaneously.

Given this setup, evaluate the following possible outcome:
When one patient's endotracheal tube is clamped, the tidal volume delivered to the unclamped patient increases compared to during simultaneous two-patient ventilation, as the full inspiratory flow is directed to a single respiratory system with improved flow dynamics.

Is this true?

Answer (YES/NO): NO